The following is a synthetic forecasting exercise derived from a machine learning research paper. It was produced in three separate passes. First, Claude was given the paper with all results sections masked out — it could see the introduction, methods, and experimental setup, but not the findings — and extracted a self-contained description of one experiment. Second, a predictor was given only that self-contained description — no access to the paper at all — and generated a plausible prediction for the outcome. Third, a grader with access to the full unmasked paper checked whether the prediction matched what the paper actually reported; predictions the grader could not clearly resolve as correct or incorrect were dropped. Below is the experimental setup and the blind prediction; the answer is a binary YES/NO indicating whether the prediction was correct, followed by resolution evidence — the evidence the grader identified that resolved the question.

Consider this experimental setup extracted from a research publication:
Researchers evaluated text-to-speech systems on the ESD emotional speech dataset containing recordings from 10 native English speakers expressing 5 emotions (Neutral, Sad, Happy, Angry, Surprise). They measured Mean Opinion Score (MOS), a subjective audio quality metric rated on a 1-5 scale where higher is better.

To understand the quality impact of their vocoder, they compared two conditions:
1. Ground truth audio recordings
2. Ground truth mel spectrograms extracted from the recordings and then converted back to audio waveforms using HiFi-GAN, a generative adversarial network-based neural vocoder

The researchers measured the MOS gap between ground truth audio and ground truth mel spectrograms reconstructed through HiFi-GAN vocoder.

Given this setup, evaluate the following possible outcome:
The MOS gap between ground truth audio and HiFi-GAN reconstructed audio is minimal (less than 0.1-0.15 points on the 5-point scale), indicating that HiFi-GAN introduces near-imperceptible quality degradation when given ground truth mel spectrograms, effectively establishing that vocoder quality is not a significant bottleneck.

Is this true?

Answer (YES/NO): YES